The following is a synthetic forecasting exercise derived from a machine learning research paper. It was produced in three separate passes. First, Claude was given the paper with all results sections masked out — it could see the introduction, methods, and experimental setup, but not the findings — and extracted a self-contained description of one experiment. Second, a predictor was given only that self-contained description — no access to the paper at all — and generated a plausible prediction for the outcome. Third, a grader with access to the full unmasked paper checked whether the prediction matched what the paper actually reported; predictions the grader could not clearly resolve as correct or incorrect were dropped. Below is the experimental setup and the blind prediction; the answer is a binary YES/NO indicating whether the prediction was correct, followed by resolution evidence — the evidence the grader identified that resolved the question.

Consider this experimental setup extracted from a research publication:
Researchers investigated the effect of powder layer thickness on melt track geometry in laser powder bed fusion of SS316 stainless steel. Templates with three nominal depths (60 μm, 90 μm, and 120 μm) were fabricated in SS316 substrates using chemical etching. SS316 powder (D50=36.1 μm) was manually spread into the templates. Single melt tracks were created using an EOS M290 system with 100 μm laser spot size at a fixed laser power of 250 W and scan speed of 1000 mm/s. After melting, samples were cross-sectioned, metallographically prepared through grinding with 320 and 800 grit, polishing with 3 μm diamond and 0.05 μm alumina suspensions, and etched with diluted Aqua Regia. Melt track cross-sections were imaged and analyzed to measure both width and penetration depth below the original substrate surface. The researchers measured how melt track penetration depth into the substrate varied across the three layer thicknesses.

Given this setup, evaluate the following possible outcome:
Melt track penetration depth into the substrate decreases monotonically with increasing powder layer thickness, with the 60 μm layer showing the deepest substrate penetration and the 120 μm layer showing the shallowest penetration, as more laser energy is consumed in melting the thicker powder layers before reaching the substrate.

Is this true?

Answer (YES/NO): YES